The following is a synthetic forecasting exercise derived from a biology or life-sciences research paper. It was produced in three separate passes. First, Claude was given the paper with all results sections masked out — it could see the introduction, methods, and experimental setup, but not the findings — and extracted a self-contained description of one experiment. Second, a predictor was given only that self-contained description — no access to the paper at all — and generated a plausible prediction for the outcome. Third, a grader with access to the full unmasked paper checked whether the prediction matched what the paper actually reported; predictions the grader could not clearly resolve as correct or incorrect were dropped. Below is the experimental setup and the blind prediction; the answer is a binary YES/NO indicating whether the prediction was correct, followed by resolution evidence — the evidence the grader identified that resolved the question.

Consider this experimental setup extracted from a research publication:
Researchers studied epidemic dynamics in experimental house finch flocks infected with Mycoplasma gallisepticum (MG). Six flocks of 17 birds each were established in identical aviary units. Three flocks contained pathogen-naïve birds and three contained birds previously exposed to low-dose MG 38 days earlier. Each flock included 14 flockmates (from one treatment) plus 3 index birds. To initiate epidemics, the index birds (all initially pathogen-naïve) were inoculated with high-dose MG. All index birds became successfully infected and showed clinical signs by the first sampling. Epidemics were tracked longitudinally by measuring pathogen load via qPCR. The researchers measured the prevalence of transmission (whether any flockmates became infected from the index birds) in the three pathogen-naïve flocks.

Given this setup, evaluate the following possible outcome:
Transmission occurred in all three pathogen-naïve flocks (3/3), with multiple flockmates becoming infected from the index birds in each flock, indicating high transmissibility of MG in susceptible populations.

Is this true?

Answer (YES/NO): NO